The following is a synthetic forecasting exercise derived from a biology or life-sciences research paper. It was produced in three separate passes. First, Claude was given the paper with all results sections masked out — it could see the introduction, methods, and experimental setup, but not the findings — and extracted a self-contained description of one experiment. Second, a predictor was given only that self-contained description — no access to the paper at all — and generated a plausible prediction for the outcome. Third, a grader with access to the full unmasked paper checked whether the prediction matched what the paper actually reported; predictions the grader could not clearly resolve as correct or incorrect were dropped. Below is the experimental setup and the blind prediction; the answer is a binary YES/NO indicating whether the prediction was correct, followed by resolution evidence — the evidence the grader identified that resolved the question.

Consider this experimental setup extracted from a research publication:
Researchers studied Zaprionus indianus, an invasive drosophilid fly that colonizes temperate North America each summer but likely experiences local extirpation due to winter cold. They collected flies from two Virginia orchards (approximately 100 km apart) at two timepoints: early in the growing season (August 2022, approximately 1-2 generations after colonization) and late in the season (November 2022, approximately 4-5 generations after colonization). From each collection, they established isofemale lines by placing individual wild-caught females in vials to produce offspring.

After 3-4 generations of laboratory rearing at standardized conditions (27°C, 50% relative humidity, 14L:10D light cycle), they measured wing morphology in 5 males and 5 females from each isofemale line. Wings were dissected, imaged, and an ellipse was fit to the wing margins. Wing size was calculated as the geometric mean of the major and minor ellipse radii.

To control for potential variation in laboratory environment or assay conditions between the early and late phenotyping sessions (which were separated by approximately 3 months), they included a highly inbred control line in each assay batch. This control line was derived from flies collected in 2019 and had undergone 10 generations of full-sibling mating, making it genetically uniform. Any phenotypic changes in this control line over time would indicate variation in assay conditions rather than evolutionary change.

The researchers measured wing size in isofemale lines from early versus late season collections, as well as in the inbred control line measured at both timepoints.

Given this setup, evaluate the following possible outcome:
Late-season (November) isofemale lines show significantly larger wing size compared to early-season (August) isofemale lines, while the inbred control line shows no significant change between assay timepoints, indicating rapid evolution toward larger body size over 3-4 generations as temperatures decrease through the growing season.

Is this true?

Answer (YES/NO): NO